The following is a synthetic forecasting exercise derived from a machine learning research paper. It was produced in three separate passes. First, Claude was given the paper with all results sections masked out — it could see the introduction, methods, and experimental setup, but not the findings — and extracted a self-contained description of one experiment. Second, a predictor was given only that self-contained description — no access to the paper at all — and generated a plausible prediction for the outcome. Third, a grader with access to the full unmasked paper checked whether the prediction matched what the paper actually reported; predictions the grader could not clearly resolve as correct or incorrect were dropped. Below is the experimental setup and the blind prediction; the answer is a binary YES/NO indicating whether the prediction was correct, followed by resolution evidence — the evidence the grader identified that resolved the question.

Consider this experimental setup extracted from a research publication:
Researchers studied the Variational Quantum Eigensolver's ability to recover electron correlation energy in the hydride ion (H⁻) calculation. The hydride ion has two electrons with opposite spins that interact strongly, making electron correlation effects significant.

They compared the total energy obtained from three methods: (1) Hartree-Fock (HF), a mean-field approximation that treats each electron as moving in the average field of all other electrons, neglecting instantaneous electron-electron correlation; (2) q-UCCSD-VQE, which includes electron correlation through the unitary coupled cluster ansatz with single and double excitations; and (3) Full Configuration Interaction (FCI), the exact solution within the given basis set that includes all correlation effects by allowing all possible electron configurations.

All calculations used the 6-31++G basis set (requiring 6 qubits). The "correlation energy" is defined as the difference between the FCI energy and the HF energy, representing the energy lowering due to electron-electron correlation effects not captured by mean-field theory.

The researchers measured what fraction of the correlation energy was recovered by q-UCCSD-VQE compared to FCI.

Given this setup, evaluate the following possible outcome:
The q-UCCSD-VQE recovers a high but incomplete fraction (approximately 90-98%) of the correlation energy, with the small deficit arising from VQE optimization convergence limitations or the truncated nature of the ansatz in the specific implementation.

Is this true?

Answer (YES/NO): NO